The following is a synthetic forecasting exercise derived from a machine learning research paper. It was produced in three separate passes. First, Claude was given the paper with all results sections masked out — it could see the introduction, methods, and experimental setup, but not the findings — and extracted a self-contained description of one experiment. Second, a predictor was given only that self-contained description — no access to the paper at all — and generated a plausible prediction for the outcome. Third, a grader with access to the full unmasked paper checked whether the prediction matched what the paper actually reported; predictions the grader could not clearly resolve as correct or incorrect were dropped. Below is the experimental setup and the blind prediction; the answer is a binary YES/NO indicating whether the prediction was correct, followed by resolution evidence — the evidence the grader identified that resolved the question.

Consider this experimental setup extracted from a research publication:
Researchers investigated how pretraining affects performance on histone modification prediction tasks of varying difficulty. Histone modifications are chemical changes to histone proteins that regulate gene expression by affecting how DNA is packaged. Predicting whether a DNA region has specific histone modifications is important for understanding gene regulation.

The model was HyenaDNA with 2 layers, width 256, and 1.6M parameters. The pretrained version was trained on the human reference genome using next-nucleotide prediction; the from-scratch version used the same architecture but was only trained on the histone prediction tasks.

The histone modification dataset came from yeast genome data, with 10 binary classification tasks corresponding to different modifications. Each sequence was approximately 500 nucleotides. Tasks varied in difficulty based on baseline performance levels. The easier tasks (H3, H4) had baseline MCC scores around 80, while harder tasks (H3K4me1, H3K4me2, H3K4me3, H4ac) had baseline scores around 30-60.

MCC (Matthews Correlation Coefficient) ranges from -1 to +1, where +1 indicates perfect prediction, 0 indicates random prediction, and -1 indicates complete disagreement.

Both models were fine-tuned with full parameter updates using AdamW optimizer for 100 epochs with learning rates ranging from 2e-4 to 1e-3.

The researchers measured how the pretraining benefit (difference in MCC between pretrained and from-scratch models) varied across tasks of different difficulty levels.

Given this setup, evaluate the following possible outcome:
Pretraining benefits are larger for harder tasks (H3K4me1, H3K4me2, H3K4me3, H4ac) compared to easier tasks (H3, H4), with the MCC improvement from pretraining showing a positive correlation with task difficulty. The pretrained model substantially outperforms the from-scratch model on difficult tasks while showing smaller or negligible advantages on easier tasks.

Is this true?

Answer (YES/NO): YES